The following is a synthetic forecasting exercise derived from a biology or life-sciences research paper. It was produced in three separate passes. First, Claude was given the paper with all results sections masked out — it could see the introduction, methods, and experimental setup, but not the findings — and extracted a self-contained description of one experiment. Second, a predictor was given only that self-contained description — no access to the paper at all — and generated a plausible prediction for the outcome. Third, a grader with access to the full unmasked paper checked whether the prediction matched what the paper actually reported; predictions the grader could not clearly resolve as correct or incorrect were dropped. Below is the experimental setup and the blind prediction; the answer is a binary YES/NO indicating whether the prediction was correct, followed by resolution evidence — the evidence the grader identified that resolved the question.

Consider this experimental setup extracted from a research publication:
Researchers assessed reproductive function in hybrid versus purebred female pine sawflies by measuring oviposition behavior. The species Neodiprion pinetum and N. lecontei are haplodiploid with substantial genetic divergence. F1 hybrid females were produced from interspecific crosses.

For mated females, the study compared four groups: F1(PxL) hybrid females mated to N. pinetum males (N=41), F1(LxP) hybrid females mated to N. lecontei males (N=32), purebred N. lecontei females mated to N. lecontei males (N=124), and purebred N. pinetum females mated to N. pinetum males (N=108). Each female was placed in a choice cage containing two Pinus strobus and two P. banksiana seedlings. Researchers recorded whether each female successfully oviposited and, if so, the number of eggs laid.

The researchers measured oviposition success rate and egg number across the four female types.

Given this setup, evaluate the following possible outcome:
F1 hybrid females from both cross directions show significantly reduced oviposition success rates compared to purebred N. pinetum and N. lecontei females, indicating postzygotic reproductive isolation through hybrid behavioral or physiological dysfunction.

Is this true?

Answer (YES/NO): NO